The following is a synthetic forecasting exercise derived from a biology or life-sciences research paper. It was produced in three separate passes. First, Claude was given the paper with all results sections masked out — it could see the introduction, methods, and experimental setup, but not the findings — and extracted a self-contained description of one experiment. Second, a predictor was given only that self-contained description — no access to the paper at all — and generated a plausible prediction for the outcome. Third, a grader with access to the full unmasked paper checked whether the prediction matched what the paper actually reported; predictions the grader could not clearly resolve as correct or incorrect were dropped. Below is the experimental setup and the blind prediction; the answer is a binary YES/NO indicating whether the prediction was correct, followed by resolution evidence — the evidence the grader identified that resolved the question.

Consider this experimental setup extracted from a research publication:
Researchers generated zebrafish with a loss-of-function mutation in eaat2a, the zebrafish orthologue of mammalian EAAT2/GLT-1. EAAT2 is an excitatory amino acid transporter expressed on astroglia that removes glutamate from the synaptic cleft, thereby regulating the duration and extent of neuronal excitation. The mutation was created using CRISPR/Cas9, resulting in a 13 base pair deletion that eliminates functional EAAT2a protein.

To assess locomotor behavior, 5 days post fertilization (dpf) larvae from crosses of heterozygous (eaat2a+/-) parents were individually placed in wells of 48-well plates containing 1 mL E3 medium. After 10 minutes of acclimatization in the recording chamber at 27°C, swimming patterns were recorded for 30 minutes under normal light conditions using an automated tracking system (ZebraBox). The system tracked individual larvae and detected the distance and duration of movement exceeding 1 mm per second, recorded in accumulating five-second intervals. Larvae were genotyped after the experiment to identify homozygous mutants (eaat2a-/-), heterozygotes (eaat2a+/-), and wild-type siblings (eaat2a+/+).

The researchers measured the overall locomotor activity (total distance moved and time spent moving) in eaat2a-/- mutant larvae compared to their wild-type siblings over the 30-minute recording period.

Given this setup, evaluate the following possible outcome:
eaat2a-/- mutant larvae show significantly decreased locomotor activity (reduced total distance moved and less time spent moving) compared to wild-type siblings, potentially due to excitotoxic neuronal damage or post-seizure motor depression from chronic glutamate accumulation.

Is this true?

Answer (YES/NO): YES